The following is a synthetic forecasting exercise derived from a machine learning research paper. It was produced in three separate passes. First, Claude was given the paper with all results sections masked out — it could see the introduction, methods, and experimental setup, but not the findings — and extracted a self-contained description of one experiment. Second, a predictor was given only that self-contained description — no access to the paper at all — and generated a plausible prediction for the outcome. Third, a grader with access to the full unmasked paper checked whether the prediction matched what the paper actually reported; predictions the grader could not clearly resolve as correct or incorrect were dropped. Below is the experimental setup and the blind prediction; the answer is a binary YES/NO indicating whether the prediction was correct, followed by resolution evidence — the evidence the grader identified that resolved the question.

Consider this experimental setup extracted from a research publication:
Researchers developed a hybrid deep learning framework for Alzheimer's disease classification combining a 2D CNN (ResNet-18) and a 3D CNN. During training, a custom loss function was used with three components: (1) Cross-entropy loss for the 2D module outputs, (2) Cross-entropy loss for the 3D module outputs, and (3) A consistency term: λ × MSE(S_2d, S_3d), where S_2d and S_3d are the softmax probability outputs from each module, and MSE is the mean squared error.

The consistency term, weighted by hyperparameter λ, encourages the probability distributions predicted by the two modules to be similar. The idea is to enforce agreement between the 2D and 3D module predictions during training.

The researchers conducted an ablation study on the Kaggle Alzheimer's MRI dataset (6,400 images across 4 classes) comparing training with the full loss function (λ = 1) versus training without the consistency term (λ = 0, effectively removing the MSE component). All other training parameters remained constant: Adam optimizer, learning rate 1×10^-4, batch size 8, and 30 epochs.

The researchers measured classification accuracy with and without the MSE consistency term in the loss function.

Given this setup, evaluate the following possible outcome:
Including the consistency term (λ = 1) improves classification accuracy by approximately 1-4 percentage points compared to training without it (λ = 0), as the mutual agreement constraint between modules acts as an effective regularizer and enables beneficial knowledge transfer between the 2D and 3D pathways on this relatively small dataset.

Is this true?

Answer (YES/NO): NO